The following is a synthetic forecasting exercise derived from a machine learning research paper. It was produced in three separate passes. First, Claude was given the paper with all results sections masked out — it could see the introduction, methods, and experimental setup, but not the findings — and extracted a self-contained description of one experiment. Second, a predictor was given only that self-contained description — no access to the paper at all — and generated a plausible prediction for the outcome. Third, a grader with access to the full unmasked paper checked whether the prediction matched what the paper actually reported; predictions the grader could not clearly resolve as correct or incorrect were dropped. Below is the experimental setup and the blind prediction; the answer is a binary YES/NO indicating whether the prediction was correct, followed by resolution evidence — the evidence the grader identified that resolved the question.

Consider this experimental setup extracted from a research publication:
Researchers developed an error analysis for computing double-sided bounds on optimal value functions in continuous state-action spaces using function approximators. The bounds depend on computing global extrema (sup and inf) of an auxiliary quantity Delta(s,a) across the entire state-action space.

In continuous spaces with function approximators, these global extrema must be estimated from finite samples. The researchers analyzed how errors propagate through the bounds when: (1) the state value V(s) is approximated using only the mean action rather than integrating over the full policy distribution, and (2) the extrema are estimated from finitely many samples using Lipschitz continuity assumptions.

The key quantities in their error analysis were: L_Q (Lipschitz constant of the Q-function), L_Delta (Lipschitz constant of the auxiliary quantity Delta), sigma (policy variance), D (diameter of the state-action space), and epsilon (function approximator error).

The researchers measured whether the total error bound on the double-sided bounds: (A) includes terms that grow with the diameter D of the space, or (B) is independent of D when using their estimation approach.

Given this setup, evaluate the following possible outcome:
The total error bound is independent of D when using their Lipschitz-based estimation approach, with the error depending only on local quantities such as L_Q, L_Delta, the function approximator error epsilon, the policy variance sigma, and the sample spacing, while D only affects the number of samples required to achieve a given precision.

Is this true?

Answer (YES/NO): NO